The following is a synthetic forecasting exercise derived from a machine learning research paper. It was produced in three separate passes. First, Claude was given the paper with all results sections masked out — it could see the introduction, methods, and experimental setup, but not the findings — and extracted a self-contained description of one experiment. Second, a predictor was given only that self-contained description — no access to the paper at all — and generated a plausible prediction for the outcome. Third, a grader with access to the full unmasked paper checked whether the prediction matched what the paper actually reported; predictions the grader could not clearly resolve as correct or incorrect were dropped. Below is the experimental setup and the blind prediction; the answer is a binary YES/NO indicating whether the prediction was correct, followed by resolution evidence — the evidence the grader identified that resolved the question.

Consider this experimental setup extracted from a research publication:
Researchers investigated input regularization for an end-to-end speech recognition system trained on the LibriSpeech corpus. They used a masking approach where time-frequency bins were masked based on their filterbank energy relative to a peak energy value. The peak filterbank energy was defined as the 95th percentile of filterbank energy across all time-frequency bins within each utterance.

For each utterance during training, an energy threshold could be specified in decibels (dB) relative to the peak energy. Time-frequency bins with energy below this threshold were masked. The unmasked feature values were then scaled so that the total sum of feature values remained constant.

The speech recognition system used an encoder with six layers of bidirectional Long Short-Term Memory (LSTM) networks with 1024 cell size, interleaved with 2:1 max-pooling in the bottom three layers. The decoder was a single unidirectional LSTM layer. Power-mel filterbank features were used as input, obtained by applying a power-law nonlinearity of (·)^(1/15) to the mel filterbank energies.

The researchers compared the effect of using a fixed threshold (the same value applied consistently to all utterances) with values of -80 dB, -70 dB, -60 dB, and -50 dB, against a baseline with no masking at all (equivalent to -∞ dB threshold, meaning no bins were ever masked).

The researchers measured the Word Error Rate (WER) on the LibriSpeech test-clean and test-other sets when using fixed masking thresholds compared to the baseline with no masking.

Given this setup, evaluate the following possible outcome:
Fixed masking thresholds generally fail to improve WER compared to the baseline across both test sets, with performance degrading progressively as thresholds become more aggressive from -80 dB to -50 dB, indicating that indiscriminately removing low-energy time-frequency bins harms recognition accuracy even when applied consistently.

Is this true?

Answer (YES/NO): NO